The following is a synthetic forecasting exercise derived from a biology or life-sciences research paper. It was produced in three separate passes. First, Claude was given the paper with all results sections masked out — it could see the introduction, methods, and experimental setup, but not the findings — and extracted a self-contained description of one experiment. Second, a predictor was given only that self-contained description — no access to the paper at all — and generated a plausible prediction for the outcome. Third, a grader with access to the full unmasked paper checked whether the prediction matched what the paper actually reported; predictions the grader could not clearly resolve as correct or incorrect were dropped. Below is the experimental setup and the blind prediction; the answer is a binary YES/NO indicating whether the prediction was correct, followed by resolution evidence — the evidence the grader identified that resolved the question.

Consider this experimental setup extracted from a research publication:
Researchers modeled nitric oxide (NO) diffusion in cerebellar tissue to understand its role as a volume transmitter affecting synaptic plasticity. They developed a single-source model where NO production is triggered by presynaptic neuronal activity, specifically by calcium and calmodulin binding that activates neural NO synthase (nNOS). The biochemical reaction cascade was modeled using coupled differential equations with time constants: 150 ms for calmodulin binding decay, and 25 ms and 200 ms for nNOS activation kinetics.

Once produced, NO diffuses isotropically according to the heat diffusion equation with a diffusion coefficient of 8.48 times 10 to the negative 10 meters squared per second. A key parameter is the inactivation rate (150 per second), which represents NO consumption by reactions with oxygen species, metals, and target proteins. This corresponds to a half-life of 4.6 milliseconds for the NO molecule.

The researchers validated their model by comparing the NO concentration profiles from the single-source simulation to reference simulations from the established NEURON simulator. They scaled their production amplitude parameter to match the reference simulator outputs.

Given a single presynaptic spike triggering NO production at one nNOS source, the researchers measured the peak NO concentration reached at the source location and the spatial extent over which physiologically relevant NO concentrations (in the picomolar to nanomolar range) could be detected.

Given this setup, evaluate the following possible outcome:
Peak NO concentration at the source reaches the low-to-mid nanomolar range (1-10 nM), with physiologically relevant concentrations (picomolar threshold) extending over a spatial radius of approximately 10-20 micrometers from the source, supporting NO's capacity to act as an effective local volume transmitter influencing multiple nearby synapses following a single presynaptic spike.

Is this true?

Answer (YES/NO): NO